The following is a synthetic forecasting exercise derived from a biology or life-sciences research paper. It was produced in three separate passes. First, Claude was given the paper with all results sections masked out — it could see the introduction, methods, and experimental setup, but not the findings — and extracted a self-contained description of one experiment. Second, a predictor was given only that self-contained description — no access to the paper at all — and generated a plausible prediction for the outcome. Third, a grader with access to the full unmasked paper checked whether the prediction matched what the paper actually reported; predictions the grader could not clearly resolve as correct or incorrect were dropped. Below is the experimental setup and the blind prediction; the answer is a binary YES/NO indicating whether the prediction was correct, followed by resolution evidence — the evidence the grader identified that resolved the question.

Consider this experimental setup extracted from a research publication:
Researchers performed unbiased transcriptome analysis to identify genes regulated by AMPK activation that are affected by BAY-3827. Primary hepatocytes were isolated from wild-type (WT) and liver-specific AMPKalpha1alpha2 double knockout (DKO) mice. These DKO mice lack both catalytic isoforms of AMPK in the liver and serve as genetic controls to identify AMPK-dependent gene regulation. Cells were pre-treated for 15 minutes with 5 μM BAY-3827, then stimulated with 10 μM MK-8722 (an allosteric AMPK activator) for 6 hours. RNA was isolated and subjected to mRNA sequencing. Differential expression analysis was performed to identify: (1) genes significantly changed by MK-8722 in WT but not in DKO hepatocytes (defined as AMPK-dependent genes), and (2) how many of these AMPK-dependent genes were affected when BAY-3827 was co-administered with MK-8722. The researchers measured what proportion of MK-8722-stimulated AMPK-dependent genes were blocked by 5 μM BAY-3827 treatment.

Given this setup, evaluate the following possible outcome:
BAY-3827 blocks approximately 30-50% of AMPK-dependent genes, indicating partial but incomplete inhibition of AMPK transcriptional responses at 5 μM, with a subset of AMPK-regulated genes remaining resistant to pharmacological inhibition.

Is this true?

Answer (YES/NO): YES